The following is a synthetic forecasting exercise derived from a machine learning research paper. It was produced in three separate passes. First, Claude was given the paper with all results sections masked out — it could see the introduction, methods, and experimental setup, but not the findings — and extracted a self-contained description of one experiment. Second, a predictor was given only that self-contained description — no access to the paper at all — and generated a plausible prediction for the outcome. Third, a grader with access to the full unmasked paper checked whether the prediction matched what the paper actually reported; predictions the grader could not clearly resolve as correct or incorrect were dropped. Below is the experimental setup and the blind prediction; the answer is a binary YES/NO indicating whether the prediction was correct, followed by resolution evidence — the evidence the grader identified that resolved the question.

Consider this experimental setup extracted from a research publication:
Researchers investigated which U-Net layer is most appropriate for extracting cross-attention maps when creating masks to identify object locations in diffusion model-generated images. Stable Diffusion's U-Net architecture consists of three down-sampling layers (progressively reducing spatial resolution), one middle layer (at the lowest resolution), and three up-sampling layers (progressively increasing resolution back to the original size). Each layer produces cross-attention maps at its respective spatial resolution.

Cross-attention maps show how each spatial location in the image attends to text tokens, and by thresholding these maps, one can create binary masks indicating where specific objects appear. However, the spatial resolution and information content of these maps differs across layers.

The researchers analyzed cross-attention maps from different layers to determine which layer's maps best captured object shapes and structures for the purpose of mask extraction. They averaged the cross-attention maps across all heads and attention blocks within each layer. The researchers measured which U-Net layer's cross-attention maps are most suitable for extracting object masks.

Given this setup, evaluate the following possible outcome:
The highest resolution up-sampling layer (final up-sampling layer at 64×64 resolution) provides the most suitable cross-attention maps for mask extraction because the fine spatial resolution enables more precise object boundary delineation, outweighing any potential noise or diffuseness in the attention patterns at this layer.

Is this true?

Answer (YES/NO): NO